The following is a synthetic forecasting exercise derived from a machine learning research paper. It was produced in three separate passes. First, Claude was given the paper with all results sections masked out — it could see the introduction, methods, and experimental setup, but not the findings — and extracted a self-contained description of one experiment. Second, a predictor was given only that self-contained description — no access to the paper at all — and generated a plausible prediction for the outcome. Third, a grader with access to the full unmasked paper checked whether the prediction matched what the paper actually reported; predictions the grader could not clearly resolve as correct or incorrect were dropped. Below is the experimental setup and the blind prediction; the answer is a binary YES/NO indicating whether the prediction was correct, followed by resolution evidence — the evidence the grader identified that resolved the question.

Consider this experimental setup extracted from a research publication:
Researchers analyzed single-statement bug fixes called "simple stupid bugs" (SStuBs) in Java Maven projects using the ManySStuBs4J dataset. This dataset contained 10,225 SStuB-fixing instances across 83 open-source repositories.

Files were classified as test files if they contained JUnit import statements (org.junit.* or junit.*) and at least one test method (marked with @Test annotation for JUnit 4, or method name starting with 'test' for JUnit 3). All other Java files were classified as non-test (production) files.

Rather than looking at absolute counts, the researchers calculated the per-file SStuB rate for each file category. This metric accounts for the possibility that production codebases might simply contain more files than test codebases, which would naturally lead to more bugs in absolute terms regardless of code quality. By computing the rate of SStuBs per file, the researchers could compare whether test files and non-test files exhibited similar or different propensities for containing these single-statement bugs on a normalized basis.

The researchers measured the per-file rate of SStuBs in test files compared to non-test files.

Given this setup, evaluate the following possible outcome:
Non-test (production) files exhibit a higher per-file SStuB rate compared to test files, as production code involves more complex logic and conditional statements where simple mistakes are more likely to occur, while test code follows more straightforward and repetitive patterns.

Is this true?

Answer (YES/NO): NO